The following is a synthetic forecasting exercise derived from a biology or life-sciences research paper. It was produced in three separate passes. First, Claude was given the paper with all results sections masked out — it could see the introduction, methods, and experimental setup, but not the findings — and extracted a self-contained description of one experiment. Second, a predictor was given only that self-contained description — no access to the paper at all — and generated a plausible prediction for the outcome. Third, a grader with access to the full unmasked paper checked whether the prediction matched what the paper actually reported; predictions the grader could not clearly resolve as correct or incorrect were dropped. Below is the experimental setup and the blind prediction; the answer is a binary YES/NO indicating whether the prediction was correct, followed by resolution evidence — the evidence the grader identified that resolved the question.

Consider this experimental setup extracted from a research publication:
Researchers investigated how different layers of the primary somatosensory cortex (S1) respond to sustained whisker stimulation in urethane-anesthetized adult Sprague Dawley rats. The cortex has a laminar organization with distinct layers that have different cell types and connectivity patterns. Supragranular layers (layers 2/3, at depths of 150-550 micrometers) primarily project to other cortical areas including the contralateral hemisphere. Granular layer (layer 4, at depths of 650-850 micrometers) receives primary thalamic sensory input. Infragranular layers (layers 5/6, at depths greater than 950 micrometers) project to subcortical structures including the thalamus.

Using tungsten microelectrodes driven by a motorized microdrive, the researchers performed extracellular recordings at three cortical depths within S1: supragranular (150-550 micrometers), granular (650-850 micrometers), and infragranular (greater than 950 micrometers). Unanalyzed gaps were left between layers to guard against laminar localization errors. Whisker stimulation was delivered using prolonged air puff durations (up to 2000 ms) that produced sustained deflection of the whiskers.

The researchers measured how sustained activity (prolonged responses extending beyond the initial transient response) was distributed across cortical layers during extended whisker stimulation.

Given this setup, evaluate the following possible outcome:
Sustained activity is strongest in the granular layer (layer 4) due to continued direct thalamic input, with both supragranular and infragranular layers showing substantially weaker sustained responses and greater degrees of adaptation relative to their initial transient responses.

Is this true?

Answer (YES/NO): NO